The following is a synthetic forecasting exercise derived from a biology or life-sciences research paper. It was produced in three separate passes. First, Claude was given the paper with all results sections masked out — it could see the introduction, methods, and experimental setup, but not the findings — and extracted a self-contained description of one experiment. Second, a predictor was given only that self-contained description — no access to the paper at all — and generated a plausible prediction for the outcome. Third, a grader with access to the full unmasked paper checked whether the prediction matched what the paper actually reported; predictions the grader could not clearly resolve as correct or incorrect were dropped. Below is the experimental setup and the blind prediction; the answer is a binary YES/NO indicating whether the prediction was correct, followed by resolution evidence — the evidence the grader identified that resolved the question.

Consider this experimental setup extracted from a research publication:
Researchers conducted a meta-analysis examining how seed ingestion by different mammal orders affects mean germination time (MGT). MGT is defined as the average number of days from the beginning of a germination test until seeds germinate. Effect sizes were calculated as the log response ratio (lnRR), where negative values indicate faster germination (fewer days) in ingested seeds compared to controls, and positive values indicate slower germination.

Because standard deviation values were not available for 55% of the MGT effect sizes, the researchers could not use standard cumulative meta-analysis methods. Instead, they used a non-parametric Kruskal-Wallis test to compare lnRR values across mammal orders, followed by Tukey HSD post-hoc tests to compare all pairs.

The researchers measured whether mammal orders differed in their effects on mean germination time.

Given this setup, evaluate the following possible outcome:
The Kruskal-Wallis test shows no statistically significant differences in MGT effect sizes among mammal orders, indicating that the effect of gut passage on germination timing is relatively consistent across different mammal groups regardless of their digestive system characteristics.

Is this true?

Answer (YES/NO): NO